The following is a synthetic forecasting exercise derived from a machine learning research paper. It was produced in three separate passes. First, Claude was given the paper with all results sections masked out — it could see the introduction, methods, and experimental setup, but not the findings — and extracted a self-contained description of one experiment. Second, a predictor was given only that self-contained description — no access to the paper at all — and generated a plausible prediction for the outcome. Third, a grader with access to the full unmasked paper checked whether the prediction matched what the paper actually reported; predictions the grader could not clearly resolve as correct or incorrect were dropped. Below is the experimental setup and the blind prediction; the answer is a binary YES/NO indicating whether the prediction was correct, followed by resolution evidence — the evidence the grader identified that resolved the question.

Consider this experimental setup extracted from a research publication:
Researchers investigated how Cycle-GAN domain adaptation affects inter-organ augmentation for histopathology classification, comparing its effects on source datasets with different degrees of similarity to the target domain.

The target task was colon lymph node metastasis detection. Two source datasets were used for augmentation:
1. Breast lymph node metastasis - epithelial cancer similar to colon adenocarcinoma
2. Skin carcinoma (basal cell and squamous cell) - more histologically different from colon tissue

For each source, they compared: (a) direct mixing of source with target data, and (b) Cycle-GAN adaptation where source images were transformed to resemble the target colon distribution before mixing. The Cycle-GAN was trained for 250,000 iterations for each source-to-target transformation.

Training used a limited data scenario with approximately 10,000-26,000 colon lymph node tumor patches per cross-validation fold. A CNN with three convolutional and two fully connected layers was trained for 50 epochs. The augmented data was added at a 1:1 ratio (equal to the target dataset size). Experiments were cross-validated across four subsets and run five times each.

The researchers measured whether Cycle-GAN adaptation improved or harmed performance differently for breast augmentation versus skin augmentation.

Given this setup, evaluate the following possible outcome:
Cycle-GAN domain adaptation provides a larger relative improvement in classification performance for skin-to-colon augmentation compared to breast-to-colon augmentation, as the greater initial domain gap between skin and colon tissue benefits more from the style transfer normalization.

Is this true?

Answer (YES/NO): YES